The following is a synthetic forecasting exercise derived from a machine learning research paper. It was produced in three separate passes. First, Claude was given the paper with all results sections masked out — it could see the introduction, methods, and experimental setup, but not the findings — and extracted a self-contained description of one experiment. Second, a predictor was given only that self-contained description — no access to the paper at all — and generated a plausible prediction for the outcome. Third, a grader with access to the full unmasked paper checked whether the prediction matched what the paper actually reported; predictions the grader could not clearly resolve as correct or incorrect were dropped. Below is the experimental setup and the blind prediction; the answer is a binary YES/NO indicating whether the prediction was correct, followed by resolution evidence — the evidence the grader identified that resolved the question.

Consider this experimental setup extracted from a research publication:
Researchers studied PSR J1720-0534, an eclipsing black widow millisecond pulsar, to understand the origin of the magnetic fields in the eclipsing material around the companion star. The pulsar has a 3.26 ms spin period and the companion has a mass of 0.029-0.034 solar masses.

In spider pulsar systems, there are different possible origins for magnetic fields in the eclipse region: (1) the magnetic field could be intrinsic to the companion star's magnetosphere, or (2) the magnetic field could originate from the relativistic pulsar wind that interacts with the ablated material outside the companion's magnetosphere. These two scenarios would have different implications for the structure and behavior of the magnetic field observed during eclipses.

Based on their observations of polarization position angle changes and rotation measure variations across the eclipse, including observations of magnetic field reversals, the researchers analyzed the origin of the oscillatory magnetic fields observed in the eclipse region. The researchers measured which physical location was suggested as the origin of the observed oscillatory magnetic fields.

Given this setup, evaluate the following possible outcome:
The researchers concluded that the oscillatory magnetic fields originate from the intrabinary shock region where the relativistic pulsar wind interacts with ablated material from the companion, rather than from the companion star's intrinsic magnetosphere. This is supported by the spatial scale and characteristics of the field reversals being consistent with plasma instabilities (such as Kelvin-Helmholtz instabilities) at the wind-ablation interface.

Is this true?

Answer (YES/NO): NO